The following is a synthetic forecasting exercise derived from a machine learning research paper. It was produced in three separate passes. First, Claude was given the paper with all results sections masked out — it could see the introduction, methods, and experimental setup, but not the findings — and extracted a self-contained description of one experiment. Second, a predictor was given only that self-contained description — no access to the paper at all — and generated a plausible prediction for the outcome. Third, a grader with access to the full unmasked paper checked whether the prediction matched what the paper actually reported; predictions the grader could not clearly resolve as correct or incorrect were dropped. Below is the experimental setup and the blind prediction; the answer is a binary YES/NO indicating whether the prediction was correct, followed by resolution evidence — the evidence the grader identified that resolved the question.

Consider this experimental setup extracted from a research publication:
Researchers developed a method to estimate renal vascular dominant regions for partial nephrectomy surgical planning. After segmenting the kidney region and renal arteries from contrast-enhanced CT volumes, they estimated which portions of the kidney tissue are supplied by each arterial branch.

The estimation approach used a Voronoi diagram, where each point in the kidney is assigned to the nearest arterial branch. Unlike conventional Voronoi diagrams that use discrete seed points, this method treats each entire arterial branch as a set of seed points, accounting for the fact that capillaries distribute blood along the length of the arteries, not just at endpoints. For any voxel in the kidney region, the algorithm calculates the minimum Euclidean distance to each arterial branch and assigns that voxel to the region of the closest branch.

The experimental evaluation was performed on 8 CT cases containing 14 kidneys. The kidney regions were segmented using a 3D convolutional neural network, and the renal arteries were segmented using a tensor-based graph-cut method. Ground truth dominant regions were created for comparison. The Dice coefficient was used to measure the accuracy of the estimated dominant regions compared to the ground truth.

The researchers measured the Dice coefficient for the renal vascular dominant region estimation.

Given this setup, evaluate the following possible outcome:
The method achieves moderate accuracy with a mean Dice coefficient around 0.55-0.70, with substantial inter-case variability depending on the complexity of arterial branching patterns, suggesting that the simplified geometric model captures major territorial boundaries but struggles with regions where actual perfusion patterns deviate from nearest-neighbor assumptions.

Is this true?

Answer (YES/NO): NO